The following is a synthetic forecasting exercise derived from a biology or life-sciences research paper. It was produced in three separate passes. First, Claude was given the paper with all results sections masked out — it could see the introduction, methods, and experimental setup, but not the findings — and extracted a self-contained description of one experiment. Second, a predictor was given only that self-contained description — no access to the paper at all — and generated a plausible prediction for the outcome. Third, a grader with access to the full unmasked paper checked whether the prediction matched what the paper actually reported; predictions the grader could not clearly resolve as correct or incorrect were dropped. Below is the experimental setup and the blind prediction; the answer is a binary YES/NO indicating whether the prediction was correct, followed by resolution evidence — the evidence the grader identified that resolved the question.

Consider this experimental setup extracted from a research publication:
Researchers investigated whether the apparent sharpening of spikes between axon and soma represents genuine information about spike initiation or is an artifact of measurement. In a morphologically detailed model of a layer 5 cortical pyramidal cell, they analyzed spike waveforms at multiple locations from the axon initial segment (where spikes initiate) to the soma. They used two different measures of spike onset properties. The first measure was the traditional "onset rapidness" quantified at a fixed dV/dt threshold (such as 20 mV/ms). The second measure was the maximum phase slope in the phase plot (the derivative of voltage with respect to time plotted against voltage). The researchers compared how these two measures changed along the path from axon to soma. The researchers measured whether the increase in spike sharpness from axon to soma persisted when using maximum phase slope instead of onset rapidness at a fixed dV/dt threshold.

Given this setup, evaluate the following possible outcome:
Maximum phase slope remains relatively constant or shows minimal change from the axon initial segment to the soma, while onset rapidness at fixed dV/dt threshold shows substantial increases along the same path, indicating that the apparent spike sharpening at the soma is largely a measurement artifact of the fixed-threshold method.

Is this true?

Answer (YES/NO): YES